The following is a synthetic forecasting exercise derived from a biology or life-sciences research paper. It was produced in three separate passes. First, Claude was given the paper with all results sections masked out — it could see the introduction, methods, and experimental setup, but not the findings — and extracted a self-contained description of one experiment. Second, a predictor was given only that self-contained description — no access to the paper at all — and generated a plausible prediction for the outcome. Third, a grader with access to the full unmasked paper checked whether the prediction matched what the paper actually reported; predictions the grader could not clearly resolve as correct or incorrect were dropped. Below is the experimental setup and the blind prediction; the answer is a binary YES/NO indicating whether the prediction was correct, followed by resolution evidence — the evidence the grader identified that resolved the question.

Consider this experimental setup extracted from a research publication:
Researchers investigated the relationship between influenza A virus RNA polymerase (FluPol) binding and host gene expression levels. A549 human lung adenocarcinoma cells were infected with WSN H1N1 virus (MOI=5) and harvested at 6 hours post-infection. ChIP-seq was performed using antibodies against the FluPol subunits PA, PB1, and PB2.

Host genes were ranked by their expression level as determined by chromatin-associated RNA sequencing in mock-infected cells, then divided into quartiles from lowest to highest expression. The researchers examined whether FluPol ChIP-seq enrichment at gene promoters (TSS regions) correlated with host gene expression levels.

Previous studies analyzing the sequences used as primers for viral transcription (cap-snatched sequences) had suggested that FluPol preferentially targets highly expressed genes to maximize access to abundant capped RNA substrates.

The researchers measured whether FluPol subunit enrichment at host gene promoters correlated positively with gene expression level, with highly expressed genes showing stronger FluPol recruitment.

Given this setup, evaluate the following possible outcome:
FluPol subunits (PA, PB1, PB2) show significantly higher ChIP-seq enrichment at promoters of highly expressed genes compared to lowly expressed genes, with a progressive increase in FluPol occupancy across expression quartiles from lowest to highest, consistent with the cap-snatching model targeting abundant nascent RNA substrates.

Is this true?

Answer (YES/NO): YES